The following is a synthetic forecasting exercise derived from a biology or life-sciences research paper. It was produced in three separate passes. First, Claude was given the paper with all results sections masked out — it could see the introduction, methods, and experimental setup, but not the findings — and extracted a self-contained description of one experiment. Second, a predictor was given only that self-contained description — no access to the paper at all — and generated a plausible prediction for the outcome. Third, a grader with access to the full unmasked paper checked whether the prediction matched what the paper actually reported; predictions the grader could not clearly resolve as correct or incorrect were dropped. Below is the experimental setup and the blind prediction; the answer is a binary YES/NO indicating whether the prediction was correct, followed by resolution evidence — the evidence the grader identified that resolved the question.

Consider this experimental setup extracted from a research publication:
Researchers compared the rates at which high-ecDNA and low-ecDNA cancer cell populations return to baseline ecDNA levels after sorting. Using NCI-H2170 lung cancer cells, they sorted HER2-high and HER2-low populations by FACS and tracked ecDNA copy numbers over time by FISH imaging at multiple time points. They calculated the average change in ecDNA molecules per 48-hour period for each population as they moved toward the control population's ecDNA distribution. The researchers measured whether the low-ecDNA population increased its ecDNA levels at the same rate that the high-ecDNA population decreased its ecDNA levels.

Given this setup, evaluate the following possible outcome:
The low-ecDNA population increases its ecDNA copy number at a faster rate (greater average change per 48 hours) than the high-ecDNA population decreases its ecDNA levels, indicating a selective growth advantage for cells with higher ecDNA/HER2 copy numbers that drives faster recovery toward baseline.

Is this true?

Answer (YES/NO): YES